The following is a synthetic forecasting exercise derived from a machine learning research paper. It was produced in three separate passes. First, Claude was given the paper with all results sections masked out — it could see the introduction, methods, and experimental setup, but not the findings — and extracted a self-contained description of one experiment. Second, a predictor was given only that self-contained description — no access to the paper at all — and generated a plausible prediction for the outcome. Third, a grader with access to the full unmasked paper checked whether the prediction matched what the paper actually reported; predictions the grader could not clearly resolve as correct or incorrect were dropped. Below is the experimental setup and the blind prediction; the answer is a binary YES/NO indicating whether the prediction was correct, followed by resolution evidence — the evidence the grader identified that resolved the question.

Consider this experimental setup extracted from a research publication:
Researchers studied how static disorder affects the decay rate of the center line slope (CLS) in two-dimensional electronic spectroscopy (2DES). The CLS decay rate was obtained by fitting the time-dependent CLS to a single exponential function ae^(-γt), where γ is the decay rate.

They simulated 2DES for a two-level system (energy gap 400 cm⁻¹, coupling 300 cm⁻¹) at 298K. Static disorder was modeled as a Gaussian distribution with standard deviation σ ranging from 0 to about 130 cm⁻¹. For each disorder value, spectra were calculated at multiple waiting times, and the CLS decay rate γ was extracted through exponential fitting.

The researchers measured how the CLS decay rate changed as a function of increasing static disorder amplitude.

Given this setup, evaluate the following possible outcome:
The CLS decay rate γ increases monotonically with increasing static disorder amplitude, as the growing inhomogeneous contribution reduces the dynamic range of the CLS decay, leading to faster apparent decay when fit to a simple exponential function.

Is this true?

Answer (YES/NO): NO